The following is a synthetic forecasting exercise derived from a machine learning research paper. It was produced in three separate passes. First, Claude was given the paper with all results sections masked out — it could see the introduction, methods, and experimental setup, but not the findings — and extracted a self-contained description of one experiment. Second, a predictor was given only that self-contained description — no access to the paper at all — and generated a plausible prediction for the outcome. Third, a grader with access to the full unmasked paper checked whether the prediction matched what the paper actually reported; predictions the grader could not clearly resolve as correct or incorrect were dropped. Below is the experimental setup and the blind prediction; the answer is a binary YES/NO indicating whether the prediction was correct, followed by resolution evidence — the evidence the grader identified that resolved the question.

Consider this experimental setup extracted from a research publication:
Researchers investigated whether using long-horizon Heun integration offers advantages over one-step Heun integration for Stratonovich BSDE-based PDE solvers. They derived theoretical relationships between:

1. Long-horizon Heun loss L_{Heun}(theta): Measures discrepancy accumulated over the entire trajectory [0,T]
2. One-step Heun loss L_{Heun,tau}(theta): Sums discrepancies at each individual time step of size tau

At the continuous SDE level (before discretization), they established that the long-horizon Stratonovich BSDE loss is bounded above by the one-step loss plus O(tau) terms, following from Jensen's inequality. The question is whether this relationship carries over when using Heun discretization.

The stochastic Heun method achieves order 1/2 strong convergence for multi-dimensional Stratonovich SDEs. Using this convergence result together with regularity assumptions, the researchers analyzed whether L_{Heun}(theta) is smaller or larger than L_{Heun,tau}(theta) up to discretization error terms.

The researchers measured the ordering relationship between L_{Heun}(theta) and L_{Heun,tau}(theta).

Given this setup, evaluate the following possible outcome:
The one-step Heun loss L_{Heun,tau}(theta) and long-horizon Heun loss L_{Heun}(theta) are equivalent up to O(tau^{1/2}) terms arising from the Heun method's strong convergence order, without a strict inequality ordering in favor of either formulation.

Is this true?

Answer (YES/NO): NO